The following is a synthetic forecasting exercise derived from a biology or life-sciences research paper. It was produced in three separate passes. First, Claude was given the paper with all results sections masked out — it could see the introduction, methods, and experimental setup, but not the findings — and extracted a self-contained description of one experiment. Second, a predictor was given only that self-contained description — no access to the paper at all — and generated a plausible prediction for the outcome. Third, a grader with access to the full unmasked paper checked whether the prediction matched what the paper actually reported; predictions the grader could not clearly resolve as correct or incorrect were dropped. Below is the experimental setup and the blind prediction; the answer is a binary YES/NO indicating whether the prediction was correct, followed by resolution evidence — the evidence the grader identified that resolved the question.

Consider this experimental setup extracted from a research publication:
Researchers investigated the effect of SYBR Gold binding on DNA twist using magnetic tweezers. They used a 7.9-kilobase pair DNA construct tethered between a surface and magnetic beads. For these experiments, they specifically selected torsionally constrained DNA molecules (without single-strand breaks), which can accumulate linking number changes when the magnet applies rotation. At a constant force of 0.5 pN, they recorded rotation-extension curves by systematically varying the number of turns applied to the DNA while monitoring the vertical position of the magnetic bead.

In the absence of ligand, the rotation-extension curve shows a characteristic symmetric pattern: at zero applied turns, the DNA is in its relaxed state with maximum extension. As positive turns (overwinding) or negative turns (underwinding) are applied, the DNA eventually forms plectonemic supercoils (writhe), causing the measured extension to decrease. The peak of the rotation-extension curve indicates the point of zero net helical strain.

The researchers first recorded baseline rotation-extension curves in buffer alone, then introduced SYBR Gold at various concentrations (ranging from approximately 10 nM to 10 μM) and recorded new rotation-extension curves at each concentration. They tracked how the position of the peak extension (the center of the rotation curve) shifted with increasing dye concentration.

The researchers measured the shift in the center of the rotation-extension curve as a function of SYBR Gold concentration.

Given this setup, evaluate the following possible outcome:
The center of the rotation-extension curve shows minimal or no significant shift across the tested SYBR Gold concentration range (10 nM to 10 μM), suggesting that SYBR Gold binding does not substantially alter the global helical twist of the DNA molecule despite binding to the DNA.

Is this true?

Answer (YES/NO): NO